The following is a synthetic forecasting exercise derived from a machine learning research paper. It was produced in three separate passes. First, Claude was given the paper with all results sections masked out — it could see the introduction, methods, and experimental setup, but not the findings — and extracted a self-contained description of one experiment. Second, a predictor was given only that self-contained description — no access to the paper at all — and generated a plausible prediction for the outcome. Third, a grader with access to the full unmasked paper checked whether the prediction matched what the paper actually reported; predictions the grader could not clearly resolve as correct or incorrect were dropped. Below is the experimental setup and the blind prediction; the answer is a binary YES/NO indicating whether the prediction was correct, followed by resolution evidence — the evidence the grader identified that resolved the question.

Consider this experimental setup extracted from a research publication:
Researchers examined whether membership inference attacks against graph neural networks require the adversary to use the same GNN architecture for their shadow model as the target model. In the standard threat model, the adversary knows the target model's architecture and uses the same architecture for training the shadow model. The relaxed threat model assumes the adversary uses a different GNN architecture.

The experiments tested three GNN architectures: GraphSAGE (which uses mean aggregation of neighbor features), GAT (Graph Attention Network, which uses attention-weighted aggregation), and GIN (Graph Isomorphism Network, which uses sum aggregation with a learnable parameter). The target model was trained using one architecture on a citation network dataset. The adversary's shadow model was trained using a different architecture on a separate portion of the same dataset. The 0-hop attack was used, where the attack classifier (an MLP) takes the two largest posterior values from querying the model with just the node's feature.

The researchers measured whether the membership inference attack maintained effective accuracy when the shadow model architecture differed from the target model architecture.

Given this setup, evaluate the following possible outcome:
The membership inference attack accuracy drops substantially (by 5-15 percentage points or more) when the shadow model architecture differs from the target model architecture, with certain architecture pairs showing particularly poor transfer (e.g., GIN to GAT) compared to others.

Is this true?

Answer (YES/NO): NO